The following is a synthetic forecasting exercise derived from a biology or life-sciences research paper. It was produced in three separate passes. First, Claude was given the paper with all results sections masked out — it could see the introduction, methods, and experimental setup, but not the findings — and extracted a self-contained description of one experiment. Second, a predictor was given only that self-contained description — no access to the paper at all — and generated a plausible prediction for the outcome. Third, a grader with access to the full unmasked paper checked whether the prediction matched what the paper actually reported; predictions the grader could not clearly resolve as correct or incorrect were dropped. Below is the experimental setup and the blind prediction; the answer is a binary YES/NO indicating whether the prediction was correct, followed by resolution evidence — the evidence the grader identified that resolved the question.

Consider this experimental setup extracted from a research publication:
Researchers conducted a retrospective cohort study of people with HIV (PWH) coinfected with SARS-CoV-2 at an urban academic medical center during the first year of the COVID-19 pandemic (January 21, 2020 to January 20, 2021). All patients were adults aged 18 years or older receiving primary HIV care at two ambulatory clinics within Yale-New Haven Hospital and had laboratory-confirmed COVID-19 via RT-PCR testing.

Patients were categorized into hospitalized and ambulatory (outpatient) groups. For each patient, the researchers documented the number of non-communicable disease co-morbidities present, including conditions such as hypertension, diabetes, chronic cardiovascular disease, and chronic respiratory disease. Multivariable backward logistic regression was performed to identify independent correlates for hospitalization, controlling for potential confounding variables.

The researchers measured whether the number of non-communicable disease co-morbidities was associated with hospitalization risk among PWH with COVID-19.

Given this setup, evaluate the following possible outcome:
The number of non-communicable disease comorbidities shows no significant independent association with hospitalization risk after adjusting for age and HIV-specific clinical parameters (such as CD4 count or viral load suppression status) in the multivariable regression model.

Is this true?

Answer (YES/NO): NO